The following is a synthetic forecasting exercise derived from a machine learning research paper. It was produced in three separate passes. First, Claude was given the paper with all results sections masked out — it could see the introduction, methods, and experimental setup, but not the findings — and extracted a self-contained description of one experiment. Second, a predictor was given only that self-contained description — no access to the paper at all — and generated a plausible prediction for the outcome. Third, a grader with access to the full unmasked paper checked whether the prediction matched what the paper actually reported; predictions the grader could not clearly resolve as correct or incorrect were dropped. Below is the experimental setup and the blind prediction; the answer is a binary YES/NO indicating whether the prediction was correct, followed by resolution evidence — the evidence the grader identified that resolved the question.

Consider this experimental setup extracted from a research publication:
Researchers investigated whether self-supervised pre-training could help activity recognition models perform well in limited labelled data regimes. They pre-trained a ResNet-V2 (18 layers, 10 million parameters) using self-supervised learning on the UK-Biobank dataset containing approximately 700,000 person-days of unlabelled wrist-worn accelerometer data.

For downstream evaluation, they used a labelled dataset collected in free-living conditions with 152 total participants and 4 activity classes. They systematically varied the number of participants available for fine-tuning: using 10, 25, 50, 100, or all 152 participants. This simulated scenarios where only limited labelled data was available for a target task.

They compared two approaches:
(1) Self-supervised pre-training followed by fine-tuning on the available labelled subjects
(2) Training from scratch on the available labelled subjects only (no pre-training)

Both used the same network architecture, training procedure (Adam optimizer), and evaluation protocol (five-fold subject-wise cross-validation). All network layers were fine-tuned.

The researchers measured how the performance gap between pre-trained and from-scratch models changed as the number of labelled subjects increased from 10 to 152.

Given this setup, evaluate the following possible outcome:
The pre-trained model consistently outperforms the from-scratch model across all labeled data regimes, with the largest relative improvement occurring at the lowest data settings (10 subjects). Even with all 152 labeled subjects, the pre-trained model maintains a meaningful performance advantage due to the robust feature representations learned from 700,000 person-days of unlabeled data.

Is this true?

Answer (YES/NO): YES